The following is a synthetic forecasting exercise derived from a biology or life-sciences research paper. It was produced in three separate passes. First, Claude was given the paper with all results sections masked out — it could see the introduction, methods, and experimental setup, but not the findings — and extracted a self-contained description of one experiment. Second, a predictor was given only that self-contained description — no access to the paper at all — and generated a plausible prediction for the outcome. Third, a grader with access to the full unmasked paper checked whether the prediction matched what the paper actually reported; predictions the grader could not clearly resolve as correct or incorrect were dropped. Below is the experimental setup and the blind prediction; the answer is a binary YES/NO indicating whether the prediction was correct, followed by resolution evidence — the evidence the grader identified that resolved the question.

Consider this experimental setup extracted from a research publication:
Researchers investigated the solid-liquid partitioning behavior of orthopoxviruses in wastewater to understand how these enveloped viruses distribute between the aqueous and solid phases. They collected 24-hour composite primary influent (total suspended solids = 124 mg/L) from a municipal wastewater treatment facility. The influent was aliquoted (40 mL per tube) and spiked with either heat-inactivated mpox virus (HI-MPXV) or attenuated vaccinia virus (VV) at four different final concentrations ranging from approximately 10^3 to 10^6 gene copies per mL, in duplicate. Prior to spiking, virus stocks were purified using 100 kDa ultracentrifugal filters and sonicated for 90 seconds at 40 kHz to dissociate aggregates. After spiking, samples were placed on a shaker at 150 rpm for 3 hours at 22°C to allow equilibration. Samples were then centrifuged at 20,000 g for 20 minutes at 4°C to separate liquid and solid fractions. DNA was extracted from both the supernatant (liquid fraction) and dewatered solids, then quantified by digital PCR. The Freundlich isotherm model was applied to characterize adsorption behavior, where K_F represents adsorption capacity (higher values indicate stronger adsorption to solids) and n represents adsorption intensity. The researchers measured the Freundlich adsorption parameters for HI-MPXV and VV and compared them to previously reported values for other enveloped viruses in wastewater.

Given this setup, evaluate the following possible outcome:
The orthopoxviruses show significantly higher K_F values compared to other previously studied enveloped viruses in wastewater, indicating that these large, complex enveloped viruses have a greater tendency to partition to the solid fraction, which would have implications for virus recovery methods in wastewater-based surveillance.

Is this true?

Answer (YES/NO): NO